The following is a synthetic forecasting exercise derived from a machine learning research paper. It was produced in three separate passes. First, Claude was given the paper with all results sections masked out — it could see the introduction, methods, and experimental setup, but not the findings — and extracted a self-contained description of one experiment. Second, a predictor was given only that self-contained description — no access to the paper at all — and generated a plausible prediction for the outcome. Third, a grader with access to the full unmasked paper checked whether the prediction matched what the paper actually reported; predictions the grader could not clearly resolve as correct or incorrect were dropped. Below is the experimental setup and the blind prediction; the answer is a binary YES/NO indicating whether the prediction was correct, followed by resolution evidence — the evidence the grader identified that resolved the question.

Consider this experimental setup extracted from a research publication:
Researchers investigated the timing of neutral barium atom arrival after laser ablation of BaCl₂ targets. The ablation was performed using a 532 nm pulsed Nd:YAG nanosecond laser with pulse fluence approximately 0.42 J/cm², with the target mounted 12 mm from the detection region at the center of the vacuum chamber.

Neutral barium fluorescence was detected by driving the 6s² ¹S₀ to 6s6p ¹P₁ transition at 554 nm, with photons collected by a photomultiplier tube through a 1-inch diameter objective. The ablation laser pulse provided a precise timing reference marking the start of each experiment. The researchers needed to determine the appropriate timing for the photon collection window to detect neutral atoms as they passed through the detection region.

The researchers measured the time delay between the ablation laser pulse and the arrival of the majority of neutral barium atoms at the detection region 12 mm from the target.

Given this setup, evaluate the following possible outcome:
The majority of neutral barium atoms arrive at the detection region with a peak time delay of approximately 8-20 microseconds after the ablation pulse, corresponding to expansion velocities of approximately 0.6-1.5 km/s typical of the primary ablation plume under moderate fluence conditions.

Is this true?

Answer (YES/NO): YES